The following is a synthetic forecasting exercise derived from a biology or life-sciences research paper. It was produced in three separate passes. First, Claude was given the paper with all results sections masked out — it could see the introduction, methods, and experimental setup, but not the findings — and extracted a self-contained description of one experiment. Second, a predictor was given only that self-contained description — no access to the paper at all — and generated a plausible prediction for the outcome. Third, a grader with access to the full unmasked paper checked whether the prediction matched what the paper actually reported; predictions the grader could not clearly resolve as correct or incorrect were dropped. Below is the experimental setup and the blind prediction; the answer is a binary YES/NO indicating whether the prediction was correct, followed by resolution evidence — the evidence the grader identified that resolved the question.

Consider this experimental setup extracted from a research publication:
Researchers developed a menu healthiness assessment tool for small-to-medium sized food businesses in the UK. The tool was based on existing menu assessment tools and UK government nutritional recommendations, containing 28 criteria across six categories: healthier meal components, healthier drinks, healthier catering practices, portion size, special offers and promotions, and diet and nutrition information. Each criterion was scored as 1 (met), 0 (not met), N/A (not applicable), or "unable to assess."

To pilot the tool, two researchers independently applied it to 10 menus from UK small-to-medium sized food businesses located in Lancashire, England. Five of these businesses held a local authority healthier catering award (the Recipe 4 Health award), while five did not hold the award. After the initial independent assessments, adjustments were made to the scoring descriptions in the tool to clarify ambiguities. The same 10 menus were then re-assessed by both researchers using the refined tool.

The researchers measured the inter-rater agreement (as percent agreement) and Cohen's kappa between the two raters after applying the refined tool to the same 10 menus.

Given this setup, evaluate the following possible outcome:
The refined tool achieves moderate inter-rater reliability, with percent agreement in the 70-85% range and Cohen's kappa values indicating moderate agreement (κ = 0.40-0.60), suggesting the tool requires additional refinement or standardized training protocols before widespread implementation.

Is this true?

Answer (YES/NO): NO